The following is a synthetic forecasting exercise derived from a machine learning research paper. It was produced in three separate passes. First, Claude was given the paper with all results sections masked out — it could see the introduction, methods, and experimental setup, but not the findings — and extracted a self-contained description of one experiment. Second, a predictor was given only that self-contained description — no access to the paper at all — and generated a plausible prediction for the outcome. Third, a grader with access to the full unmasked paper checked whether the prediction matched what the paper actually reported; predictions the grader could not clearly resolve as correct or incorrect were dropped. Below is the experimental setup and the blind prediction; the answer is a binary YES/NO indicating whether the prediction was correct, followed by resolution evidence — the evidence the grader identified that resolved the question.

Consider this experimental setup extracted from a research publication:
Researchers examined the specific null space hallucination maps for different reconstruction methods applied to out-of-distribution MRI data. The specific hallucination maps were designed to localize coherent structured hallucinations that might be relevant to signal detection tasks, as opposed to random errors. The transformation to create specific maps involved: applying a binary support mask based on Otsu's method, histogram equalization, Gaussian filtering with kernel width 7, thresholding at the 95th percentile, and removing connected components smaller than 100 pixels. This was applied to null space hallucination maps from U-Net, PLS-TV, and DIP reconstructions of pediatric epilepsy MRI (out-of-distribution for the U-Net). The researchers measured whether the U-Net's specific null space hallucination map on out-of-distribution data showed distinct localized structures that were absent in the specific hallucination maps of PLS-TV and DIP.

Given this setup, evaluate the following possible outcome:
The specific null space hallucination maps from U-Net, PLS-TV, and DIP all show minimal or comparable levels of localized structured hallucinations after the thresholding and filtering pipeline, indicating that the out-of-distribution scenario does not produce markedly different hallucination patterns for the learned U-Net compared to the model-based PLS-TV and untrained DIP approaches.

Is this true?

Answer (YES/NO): NO